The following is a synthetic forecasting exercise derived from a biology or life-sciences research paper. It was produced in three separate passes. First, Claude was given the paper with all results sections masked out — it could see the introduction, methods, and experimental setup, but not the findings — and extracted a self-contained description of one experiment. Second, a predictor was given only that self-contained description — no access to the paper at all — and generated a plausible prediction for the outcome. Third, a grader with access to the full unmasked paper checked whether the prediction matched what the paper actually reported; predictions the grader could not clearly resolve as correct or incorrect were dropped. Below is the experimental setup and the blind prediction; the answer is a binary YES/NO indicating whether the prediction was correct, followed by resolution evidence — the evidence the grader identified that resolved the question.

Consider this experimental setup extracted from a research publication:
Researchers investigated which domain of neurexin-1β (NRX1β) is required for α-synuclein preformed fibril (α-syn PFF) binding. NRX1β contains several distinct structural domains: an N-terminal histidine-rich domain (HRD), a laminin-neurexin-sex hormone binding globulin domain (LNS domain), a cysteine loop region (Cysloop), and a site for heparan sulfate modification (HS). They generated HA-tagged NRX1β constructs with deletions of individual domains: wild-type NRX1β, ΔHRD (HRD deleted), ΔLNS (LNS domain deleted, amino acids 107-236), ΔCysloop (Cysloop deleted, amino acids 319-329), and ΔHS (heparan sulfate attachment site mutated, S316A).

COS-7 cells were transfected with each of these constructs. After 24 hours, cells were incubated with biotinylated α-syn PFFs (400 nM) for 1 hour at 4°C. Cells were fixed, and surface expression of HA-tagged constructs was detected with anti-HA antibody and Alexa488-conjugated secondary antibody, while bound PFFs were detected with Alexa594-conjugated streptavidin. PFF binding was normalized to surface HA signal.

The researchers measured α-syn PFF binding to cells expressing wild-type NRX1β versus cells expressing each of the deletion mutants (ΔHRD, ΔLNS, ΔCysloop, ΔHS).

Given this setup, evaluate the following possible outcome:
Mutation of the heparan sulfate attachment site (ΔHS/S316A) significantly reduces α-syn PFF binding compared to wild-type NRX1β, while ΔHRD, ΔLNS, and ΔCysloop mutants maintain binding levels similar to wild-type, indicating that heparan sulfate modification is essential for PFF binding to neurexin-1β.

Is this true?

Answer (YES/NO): NO